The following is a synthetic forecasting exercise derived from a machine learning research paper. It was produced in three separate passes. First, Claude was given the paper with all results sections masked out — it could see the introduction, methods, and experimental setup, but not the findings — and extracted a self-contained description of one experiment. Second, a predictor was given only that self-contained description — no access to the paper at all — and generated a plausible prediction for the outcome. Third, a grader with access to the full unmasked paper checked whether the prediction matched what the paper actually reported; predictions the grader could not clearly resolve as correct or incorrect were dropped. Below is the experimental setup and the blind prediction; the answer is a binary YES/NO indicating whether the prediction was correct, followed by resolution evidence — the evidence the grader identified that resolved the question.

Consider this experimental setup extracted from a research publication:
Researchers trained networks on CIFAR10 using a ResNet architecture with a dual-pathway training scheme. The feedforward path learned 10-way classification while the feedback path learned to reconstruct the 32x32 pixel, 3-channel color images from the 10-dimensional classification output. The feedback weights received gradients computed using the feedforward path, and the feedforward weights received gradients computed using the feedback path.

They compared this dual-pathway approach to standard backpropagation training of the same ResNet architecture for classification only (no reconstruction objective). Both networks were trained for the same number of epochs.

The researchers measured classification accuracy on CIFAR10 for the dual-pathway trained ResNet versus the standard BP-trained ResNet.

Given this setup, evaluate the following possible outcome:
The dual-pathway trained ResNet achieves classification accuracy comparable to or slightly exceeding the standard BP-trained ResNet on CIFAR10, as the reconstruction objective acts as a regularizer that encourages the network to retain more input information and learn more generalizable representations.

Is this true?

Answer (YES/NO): NO